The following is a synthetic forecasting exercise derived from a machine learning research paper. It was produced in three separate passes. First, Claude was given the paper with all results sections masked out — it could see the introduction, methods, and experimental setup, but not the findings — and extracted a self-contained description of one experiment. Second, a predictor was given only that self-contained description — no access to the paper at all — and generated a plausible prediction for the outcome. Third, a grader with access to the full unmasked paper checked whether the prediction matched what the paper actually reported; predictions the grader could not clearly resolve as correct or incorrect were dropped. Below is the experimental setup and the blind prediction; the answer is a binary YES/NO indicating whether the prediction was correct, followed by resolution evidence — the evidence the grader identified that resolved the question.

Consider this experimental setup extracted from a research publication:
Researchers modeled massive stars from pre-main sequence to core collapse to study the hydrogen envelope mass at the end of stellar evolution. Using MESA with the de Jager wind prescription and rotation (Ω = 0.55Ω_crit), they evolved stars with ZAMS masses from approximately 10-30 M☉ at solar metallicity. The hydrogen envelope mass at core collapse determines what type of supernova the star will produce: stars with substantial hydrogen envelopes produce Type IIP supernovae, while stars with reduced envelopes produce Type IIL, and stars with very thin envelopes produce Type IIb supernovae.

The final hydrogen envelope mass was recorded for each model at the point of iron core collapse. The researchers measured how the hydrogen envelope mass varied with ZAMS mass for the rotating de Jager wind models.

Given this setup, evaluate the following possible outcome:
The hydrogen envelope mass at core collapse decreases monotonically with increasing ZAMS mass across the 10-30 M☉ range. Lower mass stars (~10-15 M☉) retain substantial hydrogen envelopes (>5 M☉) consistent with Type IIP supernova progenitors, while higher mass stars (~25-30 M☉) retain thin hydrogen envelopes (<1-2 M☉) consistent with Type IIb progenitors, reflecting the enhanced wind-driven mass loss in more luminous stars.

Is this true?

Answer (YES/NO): NO